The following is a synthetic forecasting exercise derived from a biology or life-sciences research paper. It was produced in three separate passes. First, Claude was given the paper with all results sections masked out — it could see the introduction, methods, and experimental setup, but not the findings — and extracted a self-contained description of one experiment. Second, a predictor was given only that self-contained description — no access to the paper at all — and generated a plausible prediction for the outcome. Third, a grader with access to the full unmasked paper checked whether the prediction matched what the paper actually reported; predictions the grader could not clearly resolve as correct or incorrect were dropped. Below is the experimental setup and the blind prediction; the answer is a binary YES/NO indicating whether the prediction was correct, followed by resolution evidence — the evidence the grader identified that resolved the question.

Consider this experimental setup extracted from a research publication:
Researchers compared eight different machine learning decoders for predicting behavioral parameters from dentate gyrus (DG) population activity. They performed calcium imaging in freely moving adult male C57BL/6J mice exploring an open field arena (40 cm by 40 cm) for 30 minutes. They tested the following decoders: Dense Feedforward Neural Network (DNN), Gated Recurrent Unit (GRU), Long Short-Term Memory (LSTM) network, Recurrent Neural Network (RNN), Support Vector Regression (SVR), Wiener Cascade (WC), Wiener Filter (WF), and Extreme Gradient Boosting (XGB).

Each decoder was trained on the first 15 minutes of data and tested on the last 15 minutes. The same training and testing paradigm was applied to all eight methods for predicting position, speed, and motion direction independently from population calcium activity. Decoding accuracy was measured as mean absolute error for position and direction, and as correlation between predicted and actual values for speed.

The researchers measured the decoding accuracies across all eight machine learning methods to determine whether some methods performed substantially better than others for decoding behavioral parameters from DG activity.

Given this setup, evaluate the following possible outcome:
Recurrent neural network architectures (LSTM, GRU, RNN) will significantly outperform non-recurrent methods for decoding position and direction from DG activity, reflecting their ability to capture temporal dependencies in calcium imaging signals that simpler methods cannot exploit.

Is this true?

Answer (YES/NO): NO